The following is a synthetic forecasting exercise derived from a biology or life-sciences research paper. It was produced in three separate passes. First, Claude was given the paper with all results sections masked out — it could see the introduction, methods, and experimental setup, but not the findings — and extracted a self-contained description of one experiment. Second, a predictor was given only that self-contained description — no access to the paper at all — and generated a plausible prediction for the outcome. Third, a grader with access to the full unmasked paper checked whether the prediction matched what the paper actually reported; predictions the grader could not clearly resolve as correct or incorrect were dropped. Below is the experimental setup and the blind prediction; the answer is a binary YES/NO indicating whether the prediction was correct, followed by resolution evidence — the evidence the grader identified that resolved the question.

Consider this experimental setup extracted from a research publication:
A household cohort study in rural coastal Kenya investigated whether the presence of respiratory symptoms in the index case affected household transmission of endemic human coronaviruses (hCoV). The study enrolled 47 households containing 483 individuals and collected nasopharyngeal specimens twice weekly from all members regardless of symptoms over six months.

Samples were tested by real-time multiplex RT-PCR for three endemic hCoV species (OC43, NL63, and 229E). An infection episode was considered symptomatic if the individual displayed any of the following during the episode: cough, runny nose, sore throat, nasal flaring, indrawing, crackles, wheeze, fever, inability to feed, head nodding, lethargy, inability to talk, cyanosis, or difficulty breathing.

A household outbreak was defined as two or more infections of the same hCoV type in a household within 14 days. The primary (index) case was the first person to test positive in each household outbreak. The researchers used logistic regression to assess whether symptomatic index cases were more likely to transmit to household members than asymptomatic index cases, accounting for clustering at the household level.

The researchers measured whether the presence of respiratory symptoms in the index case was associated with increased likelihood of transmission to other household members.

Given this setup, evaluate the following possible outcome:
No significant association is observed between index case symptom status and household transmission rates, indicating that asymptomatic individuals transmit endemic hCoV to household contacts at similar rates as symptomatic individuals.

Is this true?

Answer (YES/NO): YES